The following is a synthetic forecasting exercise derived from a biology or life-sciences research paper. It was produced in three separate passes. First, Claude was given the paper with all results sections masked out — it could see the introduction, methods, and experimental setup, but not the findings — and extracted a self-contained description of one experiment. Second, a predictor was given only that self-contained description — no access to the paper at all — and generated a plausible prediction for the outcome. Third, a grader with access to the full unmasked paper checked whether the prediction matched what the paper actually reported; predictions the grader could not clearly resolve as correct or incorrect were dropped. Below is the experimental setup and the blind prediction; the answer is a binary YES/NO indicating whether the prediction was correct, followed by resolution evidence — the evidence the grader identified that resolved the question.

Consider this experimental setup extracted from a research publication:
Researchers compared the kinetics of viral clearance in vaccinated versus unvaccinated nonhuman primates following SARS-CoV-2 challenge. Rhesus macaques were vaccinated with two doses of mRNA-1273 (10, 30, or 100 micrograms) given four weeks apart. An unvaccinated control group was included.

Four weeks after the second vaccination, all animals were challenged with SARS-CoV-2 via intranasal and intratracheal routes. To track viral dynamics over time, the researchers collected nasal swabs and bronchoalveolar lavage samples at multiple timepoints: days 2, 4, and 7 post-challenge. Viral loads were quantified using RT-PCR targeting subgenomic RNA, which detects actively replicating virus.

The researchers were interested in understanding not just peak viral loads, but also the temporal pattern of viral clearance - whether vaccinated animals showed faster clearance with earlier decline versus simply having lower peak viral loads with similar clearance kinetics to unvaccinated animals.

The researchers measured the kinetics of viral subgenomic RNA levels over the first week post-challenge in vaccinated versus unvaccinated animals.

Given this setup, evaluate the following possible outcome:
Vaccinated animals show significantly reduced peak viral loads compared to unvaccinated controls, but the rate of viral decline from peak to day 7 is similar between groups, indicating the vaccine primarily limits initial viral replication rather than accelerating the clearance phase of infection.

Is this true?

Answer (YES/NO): NO